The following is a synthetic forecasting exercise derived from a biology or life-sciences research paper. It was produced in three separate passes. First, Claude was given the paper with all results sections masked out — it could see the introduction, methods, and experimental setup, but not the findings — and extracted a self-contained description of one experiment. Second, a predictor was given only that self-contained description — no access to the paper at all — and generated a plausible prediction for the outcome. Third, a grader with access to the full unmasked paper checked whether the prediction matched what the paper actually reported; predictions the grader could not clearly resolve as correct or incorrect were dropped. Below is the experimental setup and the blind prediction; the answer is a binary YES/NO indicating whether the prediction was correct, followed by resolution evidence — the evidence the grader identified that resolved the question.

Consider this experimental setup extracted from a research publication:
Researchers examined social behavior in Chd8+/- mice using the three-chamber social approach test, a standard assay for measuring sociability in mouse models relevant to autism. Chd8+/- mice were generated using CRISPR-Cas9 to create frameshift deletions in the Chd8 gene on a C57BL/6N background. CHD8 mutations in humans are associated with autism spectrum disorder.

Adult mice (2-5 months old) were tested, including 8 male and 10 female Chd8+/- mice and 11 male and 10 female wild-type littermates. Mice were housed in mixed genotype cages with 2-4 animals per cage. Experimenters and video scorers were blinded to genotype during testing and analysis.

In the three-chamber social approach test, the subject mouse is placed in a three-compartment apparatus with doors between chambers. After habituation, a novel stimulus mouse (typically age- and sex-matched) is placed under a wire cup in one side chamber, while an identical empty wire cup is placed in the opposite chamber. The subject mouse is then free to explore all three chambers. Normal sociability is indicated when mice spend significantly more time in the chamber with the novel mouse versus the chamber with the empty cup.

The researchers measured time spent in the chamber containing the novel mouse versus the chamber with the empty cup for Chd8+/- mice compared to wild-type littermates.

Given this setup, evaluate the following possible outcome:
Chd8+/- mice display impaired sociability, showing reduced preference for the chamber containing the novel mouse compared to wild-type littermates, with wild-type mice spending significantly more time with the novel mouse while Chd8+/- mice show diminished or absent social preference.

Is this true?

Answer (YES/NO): NO